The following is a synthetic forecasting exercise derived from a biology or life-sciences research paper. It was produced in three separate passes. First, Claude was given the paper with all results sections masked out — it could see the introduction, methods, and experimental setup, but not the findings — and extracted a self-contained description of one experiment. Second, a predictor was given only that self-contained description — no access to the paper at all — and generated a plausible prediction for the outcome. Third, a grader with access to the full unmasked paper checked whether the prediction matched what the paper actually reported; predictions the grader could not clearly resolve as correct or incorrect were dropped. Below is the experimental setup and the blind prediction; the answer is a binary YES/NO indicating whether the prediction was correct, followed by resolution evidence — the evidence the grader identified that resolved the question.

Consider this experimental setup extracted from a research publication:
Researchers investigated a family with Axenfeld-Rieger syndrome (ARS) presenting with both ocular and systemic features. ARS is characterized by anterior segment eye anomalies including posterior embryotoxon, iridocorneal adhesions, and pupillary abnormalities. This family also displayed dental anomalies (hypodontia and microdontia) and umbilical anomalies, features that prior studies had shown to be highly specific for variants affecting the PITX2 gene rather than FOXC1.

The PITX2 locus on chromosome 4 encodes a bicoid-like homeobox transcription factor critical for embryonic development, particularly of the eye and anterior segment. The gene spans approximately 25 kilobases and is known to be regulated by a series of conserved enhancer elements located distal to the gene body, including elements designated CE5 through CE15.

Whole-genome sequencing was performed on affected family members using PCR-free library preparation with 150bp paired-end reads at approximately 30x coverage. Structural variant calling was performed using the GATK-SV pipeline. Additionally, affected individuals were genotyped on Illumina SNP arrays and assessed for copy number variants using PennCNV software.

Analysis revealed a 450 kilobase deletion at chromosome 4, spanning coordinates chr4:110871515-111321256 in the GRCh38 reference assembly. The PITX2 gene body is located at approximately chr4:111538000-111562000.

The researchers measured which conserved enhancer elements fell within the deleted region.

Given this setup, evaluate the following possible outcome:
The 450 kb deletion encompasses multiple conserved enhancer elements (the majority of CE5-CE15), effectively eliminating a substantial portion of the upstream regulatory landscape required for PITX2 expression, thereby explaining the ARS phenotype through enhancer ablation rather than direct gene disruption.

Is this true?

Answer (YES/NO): NO